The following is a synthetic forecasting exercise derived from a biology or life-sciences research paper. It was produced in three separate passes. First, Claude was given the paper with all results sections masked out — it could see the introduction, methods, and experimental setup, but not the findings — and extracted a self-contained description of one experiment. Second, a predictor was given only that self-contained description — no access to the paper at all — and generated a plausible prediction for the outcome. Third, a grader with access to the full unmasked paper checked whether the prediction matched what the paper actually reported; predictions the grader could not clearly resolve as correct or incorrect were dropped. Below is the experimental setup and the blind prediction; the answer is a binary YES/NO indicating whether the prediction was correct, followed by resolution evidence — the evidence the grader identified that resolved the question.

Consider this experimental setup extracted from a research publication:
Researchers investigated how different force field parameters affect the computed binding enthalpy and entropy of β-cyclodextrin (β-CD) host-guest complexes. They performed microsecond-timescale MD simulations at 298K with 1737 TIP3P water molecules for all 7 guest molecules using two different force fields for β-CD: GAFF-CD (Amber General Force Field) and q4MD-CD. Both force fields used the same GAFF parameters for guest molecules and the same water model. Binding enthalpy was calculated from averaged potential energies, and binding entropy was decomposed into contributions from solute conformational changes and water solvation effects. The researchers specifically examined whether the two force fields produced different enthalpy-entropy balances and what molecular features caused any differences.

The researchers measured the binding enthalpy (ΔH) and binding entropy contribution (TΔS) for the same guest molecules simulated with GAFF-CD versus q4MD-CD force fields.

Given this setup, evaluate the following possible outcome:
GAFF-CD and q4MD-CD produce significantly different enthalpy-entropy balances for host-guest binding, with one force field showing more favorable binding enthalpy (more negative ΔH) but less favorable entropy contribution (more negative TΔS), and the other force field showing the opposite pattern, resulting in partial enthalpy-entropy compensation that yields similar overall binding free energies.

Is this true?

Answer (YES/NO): YES